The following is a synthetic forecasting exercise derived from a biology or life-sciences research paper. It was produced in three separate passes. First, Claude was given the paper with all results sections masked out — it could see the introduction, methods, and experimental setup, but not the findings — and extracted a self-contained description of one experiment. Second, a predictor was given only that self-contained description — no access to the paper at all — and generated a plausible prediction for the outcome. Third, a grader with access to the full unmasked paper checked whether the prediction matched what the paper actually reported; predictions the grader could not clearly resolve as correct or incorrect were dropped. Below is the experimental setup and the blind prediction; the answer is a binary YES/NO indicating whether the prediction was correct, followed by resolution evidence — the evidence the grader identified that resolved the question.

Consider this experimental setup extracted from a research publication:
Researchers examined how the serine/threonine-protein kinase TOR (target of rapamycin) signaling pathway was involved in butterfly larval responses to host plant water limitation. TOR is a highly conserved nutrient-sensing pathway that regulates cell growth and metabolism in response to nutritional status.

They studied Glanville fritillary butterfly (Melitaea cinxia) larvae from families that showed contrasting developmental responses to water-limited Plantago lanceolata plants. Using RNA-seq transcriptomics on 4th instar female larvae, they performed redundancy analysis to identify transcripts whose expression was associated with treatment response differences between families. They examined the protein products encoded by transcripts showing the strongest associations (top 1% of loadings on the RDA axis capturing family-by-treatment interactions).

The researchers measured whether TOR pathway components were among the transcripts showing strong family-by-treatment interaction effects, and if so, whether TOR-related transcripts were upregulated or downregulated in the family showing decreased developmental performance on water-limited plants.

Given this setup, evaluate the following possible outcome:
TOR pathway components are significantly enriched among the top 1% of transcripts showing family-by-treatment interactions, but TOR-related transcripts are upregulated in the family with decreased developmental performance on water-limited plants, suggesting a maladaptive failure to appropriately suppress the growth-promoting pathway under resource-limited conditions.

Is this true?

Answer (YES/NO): NO